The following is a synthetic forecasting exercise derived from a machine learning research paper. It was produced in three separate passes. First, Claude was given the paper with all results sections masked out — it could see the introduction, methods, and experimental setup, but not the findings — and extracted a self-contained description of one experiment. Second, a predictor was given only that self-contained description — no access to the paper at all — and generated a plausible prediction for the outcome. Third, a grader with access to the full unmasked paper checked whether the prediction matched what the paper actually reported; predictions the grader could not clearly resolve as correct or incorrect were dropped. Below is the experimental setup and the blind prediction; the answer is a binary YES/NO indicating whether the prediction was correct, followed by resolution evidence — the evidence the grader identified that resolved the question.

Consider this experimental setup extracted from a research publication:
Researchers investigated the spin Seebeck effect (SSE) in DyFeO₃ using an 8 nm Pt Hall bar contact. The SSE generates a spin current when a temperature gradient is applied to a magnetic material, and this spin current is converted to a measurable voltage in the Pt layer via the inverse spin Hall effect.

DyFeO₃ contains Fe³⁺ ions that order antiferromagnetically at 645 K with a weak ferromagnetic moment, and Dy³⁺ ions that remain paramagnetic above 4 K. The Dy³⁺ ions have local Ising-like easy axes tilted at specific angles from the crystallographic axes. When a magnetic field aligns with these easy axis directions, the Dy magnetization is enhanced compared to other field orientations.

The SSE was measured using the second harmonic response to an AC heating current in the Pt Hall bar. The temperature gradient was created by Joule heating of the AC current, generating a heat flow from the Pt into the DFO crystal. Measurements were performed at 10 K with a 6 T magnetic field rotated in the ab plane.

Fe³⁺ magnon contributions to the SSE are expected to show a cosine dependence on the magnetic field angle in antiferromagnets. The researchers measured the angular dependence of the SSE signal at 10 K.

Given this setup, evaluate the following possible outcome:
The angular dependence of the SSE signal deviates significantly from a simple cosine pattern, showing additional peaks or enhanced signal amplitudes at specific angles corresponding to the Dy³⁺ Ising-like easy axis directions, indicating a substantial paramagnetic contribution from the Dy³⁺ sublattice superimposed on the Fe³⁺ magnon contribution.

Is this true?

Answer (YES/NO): NO